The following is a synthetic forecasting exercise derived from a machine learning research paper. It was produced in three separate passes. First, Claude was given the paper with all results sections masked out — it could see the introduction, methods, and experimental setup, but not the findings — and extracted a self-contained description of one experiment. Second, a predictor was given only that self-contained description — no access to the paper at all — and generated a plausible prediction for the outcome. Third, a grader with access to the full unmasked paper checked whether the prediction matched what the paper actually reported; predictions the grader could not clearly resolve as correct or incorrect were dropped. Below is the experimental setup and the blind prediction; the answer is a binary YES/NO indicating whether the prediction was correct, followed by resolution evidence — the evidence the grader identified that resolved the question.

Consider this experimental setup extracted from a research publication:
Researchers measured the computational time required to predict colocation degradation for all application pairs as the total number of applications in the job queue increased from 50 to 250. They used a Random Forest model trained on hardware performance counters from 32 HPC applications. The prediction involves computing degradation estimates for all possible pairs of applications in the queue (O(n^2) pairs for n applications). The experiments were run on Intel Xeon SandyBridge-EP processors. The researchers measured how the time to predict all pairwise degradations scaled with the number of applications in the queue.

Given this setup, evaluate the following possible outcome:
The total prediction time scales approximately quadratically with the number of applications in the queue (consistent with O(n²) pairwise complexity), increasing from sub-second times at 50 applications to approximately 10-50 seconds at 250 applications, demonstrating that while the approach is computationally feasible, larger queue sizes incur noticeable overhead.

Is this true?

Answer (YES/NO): NO